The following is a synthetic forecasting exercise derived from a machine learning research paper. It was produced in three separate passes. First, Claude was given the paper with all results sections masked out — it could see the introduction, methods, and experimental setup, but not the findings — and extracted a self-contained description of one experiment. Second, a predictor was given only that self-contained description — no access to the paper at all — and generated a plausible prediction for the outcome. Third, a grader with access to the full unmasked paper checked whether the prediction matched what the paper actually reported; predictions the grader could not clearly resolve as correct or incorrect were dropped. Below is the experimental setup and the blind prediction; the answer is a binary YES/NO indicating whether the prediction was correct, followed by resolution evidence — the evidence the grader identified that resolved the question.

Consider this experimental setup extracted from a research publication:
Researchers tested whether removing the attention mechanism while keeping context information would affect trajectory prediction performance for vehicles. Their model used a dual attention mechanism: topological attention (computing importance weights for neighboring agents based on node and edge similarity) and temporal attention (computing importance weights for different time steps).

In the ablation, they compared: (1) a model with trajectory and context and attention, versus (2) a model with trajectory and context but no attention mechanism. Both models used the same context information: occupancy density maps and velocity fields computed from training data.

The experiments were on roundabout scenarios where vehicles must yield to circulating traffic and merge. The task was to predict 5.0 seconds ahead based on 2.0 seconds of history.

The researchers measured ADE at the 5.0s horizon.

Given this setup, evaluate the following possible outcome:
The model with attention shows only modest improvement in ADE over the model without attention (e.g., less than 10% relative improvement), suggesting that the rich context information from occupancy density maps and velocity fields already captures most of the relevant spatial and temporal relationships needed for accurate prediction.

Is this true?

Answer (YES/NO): NO